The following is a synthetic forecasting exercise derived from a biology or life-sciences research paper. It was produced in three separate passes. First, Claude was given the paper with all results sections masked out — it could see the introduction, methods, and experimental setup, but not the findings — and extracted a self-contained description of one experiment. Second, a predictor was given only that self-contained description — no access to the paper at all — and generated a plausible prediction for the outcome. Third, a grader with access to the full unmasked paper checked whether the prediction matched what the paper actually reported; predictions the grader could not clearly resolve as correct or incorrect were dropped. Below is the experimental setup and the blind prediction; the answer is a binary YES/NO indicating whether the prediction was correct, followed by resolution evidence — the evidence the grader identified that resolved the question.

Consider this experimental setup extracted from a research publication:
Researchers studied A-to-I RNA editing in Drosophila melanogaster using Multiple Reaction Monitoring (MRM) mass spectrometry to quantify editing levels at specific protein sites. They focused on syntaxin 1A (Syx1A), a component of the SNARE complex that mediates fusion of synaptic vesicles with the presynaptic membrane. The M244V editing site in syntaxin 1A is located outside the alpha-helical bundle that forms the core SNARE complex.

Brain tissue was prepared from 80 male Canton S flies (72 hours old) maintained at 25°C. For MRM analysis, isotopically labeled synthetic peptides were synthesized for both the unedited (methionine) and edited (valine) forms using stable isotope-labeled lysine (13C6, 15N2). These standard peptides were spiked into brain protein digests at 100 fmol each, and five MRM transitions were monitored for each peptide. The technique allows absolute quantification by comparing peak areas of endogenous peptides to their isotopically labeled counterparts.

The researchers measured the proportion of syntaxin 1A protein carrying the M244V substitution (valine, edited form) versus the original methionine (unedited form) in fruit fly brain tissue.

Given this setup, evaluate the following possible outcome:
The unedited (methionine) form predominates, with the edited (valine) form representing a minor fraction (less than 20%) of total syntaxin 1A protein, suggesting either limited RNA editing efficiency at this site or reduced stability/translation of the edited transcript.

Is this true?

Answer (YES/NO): YES